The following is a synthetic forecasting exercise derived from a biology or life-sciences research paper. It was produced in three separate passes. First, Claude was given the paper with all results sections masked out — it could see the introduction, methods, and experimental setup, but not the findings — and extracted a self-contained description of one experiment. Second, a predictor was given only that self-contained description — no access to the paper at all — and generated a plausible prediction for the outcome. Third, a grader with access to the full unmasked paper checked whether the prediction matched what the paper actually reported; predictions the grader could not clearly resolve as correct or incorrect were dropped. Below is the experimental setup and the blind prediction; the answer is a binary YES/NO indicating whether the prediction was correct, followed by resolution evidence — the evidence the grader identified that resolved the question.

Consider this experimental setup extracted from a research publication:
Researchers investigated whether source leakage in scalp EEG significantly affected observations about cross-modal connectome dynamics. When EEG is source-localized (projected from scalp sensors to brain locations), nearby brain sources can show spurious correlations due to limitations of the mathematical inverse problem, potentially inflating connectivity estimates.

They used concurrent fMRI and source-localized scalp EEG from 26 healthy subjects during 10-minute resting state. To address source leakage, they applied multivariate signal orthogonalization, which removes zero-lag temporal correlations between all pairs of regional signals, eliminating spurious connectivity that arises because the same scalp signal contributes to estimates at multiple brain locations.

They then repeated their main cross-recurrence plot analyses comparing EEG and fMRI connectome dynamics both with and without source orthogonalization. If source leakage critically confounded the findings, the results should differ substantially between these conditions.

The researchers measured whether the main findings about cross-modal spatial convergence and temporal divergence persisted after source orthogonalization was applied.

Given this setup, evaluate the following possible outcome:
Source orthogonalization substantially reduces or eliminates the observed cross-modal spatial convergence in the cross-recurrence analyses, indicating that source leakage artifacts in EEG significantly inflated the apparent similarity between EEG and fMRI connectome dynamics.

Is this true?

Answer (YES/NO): NO